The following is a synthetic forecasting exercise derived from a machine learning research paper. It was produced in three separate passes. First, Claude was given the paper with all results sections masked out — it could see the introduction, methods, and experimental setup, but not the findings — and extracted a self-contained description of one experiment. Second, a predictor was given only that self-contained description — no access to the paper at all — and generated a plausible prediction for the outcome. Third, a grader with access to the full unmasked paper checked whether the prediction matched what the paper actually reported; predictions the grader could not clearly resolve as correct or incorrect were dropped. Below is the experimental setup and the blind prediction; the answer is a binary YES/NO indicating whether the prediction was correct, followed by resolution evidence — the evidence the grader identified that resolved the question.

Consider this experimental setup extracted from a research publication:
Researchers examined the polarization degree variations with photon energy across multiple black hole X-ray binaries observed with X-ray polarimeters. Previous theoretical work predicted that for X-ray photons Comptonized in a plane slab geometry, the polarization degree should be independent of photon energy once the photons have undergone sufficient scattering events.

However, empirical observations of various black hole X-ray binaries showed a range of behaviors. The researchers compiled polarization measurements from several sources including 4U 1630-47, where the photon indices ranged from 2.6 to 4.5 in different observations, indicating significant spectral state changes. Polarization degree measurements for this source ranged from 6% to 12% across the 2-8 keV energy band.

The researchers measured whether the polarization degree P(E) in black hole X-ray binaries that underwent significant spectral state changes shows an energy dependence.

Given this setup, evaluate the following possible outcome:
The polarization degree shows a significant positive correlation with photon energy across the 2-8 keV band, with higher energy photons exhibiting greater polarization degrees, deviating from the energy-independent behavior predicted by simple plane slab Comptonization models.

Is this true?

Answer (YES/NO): YES